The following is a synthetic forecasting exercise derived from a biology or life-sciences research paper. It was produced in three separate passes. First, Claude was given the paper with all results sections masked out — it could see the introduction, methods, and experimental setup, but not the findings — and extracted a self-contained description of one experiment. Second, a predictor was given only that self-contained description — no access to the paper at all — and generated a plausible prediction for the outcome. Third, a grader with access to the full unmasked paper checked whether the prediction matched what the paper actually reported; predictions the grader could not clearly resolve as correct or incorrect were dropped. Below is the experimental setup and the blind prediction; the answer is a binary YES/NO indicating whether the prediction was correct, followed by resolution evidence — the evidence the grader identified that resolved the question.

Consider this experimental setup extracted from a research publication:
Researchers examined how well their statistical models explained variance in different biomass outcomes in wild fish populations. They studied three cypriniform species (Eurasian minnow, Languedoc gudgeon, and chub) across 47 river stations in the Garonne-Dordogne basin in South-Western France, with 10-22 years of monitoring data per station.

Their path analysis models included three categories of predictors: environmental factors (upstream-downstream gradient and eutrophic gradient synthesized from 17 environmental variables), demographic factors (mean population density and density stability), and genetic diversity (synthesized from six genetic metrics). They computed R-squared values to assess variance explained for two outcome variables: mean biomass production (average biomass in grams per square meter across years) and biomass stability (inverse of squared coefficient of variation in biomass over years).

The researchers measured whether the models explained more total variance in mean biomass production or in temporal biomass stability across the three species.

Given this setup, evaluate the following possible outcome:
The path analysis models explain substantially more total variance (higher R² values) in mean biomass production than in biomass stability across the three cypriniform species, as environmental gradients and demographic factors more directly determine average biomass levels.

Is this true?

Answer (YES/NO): YES